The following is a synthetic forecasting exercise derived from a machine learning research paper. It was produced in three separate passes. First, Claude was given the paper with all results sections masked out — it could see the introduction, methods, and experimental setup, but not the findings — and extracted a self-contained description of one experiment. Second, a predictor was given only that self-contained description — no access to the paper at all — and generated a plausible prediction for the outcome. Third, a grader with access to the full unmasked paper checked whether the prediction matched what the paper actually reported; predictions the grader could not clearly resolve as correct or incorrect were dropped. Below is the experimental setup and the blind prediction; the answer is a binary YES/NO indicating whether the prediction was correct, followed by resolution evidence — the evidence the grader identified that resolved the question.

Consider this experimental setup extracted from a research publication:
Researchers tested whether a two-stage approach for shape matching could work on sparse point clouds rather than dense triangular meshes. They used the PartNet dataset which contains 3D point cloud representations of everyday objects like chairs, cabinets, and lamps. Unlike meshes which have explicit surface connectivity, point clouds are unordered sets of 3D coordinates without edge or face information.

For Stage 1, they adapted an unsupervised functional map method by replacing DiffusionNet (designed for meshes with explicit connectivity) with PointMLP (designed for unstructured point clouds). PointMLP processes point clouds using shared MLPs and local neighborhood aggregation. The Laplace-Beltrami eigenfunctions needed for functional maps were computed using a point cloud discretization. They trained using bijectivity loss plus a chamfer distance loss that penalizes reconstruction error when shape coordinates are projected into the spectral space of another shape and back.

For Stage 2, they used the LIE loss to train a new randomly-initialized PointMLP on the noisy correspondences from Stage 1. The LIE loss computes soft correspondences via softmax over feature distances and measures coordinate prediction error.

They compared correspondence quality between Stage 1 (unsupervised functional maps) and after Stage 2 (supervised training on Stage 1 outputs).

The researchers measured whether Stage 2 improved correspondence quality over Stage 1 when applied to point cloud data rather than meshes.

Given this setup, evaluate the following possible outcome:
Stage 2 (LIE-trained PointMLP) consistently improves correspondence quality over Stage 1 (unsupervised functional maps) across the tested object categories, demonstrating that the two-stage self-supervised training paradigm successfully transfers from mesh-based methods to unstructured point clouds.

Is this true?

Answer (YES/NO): YES